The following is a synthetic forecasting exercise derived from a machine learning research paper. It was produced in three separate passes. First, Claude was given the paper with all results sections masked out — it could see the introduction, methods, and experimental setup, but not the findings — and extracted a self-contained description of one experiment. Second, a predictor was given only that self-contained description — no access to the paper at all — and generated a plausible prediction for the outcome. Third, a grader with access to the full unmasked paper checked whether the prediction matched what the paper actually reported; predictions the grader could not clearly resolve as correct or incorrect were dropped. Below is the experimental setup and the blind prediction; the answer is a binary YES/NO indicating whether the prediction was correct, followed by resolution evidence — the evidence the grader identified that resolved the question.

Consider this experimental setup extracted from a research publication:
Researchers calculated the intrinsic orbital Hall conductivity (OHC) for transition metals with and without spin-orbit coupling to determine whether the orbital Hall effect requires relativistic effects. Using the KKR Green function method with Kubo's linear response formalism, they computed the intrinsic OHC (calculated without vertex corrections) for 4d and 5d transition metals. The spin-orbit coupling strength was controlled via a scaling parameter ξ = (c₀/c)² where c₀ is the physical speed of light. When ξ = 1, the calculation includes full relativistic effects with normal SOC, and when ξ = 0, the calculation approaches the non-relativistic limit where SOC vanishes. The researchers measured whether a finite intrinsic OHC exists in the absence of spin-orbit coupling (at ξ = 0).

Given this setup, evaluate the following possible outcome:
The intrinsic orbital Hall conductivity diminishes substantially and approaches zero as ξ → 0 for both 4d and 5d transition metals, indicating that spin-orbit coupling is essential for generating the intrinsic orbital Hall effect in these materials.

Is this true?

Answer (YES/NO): NO